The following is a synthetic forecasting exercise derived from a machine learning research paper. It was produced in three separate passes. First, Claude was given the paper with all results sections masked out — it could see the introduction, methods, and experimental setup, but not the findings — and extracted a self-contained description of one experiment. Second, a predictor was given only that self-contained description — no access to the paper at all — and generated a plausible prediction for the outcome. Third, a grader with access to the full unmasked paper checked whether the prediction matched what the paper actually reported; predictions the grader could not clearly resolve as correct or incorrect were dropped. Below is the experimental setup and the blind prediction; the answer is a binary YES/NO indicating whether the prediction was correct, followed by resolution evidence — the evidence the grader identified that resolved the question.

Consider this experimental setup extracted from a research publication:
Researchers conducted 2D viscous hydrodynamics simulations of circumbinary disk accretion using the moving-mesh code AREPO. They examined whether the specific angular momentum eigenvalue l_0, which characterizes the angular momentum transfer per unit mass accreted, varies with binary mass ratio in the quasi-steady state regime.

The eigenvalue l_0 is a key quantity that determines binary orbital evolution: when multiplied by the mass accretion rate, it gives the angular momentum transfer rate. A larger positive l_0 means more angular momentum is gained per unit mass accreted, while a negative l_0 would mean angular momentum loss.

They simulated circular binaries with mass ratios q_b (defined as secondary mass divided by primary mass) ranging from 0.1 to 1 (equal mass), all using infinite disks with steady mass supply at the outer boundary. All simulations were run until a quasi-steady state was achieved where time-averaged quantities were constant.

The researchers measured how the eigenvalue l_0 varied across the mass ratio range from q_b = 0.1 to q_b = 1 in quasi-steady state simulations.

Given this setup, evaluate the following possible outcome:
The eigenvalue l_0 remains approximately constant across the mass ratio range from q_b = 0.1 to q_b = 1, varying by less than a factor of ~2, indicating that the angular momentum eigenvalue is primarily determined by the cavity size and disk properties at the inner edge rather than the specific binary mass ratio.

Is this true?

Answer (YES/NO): YES